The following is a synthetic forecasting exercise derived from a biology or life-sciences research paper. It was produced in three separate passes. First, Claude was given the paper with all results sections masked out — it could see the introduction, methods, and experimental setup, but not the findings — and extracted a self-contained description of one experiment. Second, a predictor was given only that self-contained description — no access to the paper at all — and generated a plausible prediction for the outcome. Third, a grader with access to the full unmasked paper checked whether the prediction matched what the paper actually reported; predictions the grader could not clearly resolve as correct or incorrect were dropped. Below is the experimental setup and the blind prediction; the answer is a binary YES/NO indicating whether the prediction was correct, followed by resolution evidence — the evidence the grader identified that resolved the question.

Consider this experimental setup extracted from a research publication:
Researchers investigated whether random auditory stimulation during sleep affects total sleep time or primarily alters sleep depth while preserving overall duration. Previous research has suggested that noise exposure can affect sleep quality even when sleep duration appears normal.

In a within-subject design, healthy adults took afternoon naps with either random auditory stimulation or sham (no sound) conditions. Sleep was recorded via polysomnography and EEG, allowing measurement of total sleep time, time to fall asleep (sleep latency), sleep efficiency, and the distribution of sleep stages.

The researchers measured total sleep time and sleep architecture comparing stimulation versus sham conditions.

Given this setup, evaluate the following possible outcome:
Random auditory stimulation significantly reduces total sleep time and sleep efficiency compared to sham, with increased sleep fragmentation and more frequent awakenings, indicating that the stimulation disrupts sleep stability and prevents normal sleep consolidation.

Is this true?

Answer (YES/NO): NO